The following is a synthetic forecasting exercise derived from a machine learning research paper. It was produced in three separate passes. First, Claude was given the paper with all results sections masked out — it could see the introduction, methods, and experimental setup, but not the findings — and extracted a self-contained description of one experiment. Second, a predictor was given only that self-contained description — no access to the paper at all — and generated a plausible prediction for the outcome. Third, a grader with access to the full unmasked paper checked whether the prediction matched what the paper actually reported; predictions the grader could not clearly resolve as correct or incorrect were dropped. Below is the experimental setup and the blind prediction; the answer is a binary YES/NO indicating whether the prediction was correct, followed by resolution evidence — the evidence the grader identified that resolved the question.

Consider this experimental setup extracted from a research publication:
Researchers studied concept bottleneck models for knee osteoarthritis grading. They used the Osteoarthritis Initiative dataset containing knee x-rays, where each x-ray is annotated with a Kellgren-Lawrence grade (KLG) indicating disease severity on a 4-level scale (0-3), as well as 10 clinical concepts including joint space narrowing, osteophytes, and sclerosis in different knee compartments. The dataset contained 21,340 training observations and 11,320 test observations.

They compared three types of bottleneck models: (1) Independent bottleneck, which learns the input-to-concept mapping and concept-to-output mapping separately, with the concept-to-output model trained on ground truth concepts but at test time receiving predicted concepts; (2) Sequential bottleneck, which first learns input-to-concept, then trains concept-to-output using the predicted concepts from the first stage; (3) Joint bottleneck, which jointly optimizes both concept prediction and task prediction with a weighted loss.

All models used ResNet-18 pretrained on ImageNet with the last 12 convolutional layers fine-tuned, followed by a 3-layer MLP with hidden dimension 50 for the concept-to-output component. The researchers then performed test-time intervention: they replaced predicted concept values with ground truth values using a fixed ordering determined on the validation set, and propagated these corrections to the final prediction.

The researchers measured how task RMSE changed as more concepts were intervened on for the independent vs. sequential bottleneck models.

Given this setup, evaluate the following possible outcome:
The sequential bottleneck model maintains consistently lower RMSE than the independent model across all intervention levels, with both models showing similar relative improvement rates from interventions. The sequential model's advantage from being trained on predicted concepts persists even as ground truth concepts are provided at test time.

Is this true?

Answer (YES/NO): NO